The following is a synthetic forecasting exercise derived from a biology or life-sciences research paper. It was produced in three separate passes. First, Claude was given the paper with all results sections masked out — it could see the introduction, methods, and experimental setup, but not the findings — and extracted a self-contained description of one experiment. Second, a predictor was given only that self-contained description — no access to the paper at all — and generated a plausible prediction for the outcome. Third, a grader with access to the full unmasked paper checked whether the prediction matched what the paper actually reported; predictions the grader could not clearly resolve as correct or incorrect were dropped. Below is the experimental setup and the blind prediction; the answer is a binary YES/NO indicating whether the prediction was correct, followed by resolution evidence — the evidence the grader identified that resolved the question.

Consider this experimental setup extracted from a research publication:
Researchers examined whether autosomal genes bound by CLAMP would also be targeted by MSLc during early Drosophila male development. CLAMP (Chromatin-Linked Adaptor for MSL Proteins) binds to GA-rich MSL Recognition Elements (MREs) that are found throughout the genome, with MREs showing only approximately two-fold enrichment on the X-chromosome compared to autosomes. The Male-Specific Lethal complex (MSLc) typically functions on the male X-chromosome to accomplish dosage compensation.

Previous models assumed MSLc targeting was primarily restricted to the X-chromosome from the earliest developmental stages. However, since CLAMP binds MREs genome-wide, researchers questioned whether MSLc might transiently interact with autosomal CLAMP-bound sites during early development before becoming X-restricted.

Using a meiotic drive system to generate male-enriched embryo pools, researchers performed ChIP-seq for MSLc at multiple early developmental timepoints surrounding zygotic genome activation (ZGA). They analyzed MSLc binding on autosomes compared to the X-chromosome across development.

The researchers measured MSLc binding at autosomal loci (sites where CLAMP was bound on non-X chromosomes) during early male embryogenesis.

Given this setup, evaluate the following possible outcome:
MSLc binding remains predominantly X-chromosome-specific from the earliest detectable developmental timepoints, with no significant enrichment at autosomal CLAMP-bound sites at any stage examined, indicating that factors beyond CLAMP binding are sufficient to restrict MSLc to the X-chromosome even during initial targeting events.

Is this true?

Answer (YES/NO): NO